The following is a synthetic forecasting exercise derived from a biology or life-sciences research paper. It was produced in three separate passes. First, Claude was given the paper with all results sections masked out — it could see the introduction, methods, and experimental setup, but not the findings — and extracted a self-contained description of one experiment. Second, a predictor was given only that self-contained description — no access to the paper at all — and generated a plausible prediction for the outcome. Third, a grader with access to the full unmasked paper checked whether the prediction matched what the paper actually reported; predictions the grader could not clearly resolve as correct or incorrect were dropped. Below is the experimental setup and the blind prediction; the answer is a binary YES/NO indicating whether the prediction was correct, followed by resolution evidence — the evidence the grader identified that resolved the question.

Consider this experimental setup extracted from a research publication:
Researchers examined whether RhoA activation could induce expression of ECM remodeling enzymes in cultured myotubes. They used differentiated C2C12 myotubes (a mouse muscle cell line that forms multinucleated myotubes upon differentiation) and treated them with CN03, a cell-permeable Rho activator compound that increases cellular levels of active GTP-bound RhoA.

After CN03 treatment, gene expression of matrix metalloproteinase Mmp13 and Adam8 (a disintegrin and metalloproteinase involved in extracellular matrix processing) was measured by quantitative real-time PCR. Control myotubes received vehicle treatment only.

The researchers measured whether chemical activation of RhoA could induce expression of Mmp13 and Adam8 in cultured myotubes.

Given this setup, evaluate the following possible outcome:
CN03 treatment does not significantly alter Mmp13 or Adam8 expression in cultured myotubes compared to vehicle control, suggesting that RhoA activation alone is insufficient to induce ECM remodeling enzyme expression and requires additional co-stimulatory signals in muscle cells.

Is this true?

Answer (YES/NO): NO